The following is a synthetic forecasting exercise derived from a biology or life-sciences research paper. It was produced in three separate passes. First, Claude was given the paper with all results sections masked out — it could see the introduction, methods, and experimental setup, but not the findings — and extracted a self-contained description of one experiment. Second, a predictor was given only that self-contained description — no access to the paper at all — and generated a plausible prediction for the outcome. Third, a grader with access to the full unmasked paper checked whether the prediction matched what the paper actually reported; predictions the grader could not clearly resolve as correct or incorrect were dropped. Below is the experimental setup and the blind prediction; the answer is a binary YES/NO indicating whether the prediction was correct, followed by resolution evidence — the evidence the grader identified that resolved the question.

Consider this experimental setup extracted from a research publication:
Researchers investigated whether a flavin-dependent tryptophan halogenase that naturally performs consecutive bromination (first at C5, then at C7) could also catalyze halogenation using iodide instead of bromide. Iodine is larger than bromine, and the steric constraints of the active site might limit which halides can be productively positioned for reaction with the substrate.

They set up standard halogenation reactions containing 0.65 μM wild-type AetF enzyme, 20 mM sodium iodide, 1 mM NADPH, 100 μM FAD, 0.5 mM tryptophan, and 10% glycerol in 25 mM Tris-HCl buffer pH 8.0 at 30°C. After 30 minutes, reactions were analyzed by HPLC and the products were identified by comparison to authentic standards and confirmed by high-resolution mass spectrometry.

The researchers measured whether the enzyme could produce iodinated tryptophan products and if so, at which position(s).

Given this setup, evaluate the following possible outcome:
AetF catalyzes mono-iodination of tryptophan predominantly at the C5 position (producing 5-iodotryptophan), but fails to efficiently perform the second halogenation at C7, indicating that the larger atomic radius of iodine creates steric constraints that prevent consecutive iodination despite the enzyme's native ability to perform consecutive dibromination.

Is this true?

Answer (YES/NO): NO